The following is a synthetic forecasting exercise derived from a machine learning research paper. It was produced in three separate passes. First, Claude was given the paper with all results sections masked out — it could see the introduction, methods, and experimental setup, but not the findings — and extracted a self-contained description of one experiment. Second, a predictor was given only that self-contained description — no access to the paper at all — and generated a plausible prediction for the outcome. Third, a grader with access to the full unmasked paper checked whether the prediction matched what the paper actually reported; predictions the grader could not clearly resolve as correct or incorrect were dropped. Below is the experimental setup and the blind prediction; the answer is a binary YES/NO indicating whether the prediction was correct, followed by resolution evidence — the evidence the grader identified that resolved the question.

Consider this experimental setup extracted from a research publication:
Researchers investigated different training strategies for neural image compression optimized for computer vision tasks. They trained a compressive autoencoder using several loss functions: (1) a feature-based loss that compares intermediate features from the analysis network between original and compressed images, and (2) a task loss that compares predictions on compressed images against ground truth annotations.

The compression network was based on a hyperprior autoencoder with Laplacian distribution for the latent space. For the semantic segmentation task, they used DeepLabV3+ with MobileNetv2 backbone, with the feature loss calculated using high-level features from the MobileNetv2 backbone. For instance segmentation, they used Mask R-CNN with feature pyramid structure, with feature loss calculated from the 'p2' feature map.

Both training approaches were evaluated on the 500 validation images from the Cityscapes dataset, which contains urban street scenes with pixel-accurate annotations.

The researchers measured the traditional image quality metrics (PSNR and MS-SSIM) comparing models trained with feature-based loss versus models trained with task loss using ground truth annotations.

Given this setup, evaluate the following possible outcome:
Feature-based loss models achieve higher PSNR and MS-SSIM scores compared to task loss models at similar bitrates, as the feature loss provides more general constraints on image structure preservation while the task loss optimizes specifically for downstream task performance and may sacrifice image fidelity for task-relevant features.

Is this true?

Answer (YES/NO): YES